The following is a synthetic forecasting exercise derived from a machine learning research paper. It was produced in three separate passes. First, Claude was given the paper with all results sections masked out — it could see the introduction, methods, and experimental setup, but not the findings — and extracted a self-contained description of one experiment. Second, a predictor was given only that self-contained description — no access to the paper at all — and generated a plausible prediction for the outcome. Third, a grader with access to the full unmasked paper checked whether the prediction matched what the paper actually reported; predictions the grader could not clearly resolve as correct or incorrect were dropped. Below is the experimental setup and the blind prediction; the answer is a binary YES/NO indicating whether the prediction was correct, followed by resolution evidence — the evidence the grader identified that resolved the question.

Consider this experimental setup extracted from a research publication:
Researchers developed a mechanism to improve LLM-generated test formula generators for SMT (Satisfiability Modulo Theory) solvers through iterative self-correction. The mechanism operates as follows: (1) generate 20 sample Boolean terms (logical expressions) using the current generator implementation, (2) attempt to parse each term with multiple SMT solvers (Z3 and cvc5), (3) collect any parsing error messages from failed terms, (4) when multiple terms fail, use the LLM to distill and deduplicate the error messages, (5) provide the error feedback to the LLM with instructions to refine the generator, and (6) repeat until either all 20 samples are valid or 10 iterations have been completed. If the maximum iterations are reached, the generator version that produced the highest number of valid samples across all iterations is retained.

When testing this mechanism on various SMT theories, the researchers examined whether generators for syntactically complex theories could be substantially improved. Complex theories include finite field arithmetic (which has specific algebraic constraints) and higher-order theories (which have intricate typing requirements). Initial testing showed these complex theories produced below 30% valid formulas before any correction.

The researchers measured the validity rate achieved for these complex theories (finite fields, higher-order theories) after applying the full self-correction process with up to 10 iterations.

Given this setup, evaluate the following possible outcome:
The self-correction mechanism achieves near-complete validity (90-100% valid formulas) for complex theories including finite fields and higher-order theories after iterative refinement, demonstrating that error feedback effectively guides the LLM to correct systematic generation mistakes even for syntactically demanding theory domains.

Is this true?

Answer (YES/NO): NO